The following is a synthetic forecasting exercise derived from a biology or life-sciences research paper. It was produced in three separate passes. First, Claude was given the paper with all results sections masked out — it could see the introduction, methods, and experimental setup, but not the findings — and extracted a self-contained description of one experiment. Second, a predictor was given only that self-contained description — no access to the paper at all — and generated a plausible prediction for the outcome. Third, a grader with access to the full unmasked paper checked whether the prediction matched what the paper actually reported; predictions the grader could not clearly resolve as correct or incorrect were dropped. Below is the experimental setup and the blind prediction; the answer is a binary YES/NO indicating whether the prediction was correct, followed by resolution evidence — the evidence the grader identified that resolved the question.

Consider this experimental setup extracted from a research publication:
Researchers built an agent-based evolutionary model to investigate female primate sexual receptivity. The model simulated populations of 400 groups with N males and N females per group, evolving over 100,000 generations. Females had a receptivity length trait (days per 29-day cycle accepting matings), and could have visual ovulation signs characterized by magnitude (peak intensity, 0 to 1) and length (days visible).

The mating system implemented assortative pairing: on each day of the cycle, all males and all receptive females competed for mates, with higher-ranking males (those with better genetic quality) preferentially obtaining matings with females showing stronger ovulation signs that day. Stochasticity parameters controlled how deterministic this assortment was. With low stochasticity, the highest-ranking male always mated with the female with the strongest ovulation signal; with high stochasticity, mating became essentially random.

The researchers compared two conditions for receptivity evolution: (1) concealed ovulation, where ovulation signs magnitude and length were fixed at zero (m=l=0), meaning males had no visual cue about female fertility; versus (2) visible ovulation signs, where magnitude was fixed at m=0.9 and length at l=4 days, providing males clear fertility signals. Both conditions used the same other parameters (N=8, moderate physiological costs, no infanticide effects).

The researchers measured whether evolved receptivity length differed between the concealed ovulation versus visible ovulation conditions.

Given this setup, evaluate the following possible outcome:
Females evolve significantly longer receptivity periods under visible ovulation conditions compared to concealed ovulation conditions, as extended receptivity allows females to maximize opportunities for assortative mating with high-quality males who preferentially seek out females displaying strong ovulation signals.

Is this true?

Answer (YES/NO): NO